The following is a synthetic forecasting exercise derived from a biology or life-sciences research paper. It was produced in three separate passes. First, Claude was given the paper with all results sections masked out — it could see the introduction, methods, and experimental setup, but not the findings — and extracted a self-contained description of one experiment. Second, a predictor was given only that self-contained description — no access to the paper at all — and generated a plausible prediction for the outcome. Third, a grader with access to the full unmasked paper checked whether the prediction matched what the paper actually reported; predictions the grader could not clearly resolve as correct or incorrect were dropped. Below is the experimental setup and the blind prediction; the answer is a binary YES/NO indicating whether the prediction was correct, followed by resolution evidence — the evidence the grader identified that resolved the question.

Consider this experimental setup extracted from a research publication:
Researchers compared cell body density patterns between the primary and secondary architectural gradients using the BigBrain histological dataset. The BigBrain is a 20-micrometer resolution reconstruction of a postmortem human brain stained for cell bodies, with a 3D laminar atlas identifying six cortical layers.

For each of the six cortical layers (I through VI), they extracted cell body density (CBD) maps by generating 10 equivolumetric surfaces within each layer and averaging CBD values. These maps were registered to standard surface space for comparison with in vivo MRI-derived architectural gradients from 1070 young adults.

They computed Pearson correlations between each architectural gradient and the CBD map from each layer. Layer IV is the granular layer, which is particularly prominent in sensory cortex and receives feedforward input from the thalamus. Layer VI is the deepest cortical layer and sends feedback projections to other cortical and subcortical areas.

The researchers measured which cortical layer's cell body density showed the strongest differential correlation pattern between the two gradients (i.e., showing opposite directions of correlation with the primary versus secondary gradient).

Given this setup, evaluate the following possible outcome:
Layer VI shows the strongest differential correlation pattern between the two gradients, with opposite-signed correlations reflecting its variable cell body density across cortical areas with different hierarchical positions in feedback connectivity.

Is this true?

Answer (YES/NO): NO